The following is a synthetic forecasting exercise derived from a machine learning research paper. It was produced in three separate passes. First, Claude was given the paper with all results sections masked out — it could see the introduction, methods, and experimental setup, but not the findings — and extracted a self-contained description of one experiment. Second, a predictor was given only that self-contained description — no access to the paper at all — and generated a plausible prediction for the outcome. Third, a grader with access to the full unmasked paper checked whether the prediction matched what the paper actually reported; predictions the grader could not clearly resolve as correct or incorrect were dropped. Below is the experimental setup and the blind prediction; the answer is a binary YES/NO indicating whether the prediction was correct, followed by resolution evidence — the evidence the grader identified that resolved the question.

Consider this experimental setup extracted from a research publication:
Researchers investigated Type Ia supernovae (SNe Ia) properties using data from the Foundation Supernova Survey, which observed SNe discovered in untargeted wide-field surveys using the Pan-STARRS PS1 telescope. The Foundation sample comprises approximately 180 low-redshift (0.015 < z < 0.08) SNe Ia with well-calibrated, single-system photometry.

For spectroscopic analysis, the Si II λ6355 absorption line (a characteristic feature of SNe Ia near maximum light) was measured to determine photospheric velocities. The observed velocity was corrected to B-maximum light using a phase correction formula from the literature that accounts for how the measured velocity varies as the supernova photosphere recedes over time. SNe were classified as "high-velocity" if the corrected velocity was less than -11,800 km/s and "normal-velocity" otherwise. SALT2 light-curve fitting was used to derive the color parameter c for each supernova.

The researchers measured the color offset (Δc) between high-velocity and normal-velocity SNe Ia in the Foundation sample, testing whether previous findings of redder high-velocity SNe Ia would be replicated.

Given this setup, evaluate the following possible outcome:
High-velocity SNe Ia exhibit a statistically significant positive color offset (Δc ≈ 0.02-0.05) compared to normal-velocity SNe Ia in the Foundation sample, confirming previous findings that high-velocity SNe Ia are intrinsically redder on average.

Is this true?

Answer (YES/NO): NO